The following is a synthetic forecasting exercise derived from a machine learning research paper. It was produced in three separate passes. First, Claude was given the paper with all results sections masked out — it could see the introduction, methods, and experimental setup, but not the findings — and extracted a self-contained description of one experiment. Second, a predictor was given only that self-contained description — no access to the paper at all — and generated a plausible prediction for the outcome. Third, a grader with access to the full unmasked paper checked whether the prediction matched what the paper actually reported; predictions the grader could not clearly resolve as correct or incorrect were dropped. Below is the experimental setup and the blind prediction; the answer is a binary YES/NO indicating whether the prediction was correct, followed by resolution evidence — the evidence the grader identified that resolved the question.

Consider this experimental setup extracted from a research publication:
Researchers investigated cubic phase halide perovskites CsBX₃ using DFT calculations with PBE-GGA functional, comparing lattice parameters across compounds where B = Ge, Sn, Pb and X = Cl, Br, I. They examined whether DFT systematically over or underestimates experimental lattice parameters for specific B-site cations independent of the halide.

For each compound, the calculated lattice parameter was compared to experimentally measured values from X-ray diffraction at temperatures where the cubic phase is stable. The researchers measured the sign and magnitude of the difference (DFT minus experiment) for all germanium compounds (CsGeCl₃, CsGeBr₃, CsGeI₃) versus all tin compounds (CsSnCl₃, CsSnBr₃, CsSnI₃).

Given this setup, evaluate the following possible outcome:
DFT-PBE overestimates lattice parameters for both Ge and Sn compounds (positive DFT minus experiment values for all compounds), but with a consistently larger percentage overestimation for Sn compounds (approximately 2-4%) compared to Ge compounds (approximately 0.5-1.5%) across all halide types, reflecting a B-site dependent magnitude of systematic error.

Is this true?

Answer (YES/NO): NO